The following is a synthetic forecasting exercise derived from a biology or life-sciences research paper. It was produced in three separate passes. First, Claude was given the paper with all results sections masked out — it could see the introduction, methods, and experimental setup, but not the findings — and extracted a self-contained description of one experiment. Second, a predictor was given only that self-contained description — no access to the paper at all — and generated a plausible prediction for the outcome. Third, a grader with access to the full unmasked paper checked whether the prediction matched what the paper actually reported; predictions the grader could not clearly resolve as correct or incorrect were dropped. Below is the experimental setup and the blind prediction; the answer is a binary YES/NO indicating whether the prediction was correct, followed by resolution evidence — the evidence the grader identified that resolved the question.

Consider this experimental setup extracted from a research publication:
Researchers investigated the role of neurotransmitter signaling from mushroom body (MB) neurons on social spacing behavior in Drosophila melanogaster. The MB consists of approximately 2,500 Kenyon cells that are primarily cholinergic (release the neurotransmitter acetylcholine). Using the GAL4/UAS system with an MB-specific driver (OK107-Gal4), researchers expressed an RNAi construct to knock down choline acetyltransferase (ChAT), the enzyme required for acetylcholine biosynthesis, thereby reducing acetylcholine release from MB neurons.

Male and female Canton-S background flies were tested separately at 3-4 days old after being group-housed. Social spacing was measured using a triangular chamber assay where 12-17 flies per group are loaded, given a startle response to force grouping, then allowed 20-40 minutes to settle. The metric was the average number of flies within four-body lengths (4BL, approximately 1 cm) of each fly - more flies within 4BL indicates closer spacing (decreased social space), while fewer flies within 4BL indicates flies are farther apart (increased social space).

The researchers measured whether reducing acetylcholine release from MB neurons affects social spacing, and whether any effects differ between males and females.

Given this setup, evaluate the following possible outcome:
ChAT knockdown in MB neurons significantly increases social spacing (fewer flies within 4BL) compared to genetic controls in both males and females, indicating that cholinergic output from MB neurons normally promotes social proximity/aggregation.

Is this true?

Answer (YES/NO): NO